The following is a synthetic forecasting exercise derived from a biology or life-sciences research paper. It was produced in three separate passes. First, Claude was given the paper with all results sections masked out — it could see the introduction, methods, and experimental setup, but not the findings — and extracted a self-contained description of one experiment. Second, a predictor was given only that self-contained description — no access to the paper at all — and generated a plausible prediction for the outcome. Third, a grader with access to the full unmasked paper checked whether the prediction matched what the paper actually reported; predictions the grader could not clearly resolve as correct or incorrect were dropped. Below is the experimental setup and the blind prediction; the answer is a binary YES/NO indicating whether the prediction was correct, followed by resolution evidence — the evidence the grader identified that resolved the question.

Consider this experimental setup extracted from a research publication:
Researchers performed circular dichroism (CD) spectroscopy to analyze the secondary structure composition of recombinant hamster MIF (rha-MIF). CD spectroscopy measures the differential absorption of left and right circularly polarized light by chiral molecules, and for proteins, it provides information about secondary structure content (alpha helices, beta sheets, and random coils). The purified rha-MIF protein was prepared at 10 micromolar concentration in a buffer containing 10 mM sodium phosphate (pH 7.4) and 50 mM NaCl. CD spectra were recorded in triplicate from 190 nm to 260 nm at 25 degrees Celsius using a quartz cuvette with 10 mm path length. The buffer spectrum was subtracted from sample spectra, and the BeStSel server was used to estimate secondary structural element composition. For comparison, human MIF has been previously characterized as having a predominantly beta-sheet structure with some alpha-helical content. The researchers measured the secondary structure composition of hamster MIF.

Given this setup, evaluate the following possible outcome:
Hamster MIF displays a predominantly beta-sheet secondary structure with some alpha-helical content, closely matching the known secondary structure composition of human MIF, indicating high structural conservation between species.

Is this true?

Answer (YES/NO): YES